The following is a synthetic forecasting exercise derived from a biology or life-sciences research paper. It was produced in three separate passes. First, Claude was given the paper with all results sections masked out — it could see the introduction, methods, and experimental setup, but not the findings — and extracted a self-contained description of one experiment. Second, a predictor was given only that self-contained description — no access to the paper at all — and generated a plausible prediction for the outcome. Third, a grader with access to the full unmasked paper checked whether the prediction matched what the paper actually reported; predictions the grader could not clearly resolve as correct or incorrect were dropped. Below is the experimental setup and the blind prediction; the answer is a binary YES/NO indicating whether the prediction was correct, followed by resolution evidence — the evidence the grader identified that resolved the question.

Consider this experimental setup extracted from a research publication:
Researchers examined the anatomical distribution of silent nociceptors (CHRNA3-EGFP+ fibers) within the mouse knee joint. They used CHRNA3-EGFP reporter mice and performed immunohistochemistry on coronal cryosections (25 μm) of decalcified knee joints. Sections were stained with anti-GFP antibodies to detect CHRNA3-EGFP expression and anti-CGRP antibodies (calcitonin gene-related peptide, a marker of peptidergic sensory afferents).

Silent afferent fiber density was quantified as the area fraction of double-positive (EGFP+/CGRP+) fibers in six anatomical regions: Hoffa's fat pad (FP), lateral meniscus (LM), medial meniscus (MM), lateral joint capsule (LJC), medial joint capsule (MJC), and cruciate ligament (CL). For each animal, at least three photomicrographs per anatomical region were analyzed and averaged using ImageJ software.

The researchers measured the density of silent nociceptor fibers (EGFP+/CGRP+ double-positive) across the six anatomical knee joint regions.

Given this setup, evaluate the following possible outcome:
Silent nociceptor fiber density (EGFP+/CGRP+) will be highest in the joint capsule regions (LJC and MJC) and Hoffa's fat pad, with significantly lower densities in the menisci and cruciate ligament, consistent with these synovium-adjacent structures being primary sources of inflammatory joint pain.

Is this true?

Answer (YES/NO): NO